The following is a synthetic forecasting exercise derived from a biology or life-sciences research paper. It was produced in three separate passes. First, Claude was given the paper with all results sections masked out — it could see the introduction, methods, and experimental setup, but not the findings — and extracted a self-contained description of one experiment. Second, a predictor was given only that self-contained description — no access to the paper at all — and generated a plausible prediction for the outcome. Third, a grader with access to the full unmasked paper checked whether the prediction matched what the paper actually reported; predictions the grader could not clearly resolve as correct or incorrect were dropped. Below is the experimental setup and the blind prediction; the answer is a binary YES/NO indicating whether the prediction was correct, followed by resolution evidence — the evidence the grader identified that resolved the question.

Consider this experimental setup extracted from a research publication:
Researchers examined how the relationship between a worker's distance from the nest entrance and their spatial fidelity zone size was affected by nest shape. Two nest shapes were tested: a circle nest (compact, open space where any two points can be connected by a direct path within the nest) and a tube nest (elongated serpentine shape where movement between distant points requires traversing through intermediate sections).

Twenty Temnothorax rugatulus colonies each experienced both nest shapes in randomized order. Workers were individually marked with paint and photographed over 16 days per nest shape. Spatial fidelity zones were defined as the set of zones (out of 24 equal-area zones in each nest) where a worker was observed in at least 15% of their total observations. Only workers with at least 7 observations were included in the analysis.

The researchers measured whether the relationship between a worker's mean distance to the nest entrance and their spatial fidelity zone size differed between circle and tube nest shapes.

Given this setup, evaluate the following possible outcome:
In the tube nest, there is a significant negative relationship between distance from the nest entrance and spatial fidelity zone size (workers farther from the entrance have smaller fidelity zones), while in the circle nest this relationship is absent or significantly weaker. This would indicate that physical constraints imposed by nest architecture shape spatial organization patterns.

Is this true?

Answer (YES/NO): NO